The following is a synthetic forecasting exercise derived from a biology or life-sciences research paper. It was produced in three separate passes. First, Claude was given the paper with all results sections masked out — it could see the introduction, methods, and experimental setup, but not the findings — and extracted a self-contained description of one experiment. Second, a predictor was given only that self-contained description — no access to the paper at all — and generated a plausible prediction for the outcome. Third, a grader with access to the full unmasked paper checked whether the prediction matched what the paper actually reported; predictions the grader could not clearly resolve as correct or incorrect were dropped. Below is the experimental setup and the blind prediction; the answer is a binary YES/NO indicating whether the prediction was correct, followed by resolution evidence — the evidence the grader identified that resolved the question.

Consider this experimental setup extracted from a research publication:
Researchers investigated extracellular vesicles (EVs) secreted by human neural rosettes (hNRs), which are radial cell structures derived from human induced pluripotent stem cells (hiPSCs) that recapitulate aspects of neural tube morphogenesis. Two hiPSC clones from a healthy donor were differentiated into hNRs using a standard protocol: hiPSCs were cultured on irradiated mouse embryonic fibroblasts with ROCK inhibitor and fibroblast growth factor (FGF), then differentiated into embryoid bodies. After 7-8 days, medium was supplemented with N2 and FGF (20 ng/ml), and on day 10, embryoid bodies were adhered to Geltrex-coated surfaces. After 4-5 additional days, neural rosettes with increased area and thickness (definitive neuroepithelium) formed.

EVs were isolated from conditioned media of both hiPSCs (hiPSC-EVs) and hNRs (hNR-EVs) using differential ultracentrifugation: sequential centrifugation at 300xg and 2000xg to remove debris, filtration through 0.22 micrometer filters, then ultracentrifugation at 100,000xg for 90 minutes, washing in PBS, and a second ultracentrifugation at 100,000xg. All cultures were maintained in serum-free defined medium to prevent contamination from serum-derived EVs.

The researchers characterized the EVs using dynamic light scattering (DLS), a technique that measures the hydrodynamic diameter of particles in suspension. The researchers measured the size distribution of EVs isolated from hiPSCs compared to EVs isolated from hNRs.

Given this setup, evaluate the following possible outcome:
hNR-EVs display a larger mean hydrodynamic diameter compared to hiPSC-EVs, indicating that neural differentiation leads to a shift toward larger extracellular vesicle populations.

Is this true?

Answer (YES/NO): NO